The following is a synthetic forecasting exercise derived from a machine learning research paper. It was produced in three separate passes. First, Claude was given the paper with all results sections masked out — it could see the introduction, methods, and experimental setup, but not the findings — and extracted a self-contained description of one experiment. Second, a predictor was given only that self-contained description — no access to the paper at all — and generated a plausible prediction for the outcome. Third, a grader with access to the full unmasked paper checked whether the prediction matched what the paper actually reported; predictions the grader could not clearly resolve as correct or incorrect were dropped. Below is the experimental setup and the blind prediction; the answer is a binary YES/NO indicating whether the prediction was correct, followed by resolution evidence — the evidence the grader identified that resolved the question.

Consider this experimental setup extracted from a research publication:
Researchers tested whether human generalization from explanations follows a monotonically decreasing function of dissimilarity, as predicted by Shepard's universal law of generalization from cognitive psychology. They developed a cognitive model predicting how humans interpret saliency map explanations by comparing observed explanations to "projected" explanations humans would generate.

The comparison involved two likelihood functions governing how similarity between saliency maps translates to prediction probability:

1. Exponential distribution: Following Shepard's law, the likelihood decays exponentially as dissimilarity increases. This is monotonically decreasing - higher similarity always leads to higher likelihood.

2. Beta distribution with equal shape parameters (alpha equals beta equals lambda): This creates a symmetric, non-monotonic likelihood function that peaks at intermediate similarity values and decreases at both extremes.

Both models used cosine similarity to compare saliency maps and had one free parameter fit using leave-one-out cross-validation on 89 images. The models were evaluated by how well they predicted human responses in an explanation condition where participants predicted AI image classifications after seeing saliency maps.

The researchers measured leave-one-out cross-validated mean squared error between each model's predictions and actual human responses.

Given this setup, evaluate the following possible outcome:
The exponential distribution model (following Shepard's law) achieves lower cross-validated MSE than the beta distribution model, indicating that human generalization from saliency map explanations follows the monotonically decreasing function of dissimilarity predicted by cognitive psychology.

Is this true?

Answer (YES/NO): YES